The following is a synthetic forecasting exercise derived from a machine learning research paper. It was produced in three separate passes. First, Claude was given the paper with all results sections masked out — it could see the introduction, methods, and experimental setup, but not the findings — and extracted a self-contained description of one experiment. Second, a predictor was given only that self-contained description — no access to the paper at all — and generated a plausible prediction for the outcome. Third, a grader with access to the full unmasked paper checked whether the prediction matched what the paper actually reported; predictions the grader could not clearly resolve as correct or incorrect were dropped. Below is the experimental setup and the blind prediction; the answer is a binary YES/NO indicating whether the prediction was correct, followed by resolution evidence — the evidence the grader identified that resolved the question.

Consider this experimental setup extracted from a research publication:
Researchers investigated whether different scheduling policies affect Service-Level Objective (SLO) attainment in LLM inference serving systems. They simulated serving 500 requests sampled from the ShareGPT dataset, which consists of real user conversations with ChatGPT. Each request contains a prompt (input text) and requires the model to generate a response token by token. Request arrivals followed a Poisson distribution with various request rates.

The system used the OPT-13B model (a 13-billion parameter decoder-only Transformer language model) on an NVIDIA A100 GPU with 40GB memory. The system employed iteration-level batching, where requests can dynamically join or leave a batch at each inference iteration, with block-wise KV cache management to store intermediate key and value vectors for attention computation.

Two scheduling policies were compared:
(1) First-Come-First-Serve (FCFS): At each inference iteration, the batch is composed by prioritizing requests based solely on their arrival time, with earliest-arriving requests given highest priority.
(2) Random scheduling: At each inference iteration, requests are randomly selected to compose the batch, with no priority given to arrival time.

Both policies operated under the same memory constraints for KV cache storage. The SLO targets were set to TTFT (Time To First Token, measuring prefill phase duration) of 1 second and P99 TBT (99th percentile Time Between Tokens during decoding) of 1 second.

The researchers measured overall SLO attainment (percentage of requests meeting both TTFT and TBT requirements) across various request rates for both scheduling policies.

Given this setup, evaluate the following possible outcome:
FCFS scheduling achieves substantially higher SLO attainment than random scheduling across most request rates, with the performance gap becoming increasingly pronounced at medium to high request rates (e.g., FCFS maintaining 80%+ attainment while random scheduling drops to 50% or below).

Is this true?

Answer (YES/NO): NO